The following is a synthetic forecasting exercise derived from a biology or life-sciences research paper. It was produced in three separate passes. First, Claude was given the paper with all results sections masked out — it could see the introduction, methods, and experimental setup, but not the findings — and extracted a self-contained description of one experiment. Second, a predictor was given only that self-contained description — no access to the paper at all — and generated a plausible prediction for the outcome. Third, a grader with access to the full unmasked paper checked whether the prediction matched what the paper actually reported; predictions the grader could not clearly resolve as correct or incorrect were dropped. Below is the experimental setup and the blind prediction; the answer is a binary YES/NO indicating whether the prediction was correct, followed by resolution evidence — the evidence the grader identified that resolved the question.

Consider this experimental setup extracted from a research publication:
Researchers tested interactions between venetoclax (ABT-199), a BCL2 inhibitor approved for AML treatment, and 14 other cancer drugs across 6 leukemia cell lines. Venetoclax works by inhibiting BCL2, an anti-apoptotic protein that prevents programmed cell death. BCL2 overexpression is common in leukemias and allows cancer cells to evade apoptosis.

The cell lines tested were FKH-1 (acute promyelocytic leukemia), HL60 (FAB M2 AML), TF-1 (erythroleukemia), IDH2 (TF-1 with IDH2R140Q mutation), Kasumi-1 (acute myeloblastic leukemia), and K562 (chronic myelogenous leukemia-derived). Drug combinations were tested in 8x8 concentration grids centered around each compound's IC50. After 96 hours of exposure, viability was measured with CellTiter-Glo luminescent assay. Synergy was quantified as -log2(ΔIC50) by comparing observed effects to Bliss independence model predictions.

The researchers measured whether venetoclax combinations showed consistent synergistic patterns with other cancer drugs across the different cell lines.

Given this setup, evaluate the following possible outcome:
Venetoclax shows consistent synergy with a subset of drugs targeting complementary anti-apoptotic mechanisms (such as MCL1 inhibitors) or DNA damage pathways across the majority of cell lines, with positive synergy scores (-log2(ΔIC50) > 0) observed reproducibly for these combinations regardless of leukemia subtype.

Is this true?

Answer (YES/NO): NO